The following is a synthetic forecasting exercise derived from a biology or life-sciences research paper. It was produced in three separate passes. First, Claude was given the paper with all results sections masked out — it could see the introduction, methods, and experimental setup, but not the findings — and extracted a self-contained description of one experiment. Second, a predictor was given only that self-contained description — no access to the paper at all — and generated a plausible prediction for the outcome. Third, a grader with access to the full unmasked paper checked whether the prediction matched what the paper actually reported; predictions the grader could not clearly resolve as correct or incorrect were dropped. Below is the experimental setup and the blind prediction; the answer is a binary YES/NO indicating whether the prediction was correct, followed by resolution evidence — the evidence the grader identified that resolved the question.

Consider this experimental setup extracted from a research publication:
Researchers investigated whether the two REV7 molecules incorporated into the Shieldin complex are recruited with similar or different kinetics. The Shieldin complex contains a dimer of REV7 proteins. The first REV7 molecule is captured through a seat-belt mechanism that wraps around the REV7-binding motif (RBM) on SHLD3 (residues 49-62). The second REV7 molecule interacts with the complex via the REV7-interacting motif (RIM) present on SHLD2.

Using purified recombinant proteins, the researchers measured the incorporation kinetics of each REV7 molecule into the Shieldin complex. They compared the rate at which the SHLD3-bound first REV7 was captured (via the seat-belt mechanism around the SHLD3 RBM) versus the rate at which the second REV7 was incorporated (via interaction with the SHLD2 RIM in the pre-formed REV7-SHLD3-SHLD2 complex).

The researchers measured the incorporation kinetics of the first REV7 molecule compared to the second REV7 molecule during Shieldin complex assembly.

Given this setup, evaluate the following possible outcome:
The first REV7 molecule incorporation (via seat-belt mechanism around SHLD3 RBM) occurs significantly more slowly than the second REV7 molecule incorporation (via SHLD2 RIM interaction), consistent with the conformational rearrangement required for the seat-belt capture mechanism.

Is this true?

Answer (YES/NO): YES